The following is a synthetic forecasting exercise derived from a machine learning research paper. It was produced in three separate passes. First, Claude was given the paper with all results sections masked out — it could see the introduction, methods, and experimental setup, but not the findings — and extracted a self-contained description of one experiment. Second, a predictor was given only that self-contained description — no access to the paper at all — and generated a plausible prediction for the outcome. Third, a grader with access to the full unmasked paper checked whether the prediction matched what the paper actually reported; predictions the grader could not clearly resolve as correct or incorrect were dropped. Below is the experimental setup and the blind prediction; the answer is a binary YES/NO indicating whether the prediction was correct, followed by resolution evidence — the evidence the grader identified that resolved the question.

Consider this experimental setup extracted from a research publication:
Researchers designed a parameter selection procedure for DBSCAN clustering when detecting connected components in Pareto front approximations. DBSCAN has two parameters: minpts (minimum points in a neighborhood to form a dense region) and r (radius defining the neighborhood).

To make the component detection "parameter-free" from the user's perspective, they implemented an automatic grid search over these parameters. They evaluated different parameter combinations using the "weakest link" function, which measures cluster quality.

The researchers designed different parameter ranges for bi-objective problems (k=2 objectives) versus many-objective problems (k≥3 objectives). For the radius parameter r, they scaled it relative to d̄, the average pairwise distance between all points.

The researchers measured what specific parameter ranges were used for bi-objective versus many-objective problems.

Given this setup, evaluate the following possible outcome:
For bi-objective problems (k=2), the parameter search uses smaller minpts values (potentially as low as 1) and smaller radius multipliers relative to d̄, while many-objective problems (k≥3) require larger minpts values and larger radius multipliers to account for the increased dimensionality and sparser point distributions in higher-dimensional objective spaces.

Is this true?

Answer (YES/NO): NO